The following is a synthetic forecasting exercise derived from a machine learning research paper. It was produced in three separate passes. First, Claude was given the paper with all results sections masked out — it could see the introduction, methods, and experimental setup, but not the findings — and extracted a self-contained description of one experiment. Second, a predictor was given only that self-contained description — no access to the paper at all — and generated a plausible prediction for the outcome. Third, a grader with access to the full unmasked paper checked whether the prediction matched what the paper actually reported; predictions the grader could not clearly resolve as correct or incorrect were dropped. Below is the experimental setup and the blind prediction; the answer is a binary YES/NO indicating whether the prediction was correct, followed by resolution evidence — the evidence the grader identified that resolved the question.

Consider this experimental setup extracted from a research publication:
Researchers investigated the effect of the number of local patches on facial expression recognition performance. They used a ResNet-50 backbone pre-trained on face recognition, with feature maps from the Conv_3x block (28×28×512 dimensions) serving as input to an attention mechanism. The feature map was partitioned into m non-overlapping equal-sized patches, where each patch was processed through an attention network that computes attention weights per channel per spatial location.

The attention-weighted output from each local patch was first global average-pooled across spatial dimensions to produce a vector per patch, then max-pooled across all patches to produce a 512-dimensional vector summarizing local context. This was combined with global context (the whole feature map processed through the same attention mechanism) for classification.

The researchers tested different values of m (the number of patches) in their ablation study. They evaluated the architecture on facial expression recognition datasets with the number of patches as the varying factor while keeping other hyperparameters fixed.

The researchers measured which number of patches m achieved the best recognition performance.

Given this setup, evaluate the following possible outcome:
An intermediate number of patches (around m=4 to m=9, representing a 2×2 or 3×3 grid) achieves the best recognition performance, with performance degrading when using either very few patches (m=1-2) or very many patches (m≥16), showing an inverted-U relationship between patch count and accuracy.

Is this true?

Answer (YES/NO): NO